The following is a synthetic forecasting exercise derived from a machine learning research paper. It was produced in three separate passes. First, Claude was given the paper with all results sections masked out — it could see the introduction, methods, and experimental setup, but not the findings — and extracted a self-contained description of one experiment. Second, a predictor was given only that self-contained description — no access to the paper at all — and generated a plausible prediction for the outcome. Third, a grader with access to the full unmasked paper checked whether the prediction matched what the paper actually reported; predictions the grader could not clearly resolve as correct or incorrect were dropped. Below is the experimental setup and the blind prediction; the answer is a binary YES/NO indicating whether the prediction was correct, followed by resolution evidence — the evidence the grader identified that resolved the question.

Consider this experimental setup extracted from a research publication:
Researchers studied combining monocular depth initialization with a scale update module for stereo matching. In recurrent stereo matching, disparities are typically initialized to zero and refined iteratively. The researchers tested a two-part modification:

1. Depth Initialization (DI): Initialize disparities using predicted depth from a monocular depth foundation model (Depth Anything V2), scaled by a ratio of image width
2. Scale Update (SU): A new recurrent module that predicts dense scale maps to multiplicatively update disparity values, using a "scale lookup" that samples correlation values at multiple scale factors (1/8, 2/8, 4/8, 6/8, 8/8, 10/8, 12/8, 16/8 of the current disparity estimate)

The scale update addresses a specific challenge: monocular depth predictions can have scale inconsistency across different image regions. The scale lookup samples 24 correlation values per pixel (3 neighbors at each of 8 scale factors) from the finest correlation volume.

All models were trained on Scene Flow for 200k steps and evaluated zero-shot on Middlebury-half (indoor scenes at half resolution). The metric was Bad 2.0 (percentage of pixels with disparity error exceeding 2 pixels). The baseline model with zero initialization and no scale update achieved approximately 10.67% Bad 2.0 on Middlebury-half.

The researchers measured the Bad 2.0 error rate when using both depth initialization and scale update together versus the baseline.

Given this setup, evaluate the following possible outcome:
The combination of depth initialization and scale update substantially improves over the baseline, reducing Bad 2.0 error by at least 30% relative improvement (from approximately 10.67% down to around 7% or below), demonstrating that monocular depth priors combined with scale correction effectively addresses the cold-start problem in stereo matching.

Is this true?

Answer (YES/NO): YES